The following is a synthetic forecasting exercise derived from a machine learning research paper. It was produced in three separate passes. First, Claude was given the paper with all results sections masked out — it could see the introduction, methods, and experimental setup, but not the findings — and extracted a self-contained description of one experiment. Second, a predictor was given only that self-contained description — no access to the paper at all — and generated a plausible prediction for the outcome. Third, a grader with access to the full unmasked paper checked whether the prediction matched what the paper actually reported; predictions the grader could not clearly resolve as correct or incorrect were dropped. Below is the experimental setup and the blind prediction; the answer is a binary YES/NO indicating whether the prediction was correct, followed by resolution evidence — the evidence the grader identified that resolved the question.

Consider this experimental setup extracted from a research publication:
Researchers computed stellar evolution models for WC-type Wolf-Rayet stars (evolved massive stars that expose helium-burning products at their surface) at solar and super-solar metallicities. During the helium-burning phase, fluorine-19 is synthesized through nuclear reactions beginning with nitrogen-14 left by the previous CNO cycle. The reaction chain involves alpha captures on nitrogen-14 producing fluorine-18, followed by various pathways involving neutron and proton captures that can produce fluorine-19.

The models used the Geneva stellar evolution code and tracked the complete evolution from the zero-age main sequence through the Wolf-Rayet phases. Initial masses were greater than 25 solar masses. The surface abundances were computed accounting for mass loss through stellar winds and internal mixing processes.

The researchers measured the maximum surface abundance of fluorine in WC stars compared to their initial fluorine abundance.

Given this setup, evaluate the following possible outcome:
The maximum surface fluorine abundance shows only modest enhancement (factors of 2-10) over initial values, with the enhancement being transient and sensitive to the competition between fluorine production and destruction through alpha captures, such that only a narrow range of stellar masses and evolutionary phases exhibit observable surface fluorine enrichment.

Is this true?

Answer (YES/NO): YES